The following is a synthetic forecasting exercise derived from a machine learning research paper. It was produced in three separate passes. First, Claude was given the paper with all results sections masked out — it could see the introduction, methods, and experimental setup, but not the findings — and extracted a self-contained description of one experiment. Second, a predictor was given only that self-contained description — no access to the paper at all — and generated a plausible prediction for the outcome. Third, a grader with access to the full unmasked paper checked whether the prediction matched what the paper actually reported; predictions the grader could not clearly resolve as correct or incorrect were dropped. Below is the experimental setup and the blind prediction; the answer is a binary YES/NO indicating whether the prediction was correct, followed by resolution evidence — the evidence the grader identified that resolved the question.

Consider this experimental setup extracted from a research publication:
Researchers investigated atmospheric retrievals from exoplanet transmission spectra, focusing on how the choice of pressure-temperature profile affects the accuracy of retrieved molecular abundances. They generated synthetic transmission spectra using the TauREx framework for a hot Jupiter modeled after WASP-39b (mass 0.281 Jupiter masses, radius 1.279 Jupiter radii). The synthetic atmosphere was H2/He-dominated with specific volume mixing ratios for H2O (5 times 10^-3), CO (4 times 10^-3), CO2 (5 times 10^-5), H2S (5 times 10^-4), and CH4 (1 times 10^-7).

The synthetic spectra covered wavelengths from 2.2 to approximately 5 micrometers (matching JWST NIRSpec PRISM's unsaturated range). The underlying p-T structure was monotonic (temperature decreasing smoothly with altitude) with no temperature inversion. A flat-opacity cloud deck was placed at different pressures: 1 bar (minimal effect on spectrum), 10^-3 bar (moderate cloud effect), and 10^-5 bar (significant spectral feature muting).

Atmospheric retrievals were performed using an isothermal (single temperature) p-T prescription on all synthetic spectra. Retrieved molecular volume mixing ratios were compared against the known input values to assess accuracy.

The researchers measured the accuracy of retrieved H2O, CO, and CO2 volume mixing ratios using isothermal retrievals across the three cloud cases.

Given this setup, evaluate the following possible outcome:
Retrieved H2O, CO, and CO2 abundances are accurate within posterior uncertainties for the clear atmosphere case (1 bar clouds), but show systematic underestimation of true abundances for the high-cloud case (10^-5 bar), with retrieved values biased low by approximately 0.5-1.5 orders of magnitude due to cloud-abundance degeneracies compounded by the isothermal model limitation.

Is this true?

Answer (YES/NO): NO